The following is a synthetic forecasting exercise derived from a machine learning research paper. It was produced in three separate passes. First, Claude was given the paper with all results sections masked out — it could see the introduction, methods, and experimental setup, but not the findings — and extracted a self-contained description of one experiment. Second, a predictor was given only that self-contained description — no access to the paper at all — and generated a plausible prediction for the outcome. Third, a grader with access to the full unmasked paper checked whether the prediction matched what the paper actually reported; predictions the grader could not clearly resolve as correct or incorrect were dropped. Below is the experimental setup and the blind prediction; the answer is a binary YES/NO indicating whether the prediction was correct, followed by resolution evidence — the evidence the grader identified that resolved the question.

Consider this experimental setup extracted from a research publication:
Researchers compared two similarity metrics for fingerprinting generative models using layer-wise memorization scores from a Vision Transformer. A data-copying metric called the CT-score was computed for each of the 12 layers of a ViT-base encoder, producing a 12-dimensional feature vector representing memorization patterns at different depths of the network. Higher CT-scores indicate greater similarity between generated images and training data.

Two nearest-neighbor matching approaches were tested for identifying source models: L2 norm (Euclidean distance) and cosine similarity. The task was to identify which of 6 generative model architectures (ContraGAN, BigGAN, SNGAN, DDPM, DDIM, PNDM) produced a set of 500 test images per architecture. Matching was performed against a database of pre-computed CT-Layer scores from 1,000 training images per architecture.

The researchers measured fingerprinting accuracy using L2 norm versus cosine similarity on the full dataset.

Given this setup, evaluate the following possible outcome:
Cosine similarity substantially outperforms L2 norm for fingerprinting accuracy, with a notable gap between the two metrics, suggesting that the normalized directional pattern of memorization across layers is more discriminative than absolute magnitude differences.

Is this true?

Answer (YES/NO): NO